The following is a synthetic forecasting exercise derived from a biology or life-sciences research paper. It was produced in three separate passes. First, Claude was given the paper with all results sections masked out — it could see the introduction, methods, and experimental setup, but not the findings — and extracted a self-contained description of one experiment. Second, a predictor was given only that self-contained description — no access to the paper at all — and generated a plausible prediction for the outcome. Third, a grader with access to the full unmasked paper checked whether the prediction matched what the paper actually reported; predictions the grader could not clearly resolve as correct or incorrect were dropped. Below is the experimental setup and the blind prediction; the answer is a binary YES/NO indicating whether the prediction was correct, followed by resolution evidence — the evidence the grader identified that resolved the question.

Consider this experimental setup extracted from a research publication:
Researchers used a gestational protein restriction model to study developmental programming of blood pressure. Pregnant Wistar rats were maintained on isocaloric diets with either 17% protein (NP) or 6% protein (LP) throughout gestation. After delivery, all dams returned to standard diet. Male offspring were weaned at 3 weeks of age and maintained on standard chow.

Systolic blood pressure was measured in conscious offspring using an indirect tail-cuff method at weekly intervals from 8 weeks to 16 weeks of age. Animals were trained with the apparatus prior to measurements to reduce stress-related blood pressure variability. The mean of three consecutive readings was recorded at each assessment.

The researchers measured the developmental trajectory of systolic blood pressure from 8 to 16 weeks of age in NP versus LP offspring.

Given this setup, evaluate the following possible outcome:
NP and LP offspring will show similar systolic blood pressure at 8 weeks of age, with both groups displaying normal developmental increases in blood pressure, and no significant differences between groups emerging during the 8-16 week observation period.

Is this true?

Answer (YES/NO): NO